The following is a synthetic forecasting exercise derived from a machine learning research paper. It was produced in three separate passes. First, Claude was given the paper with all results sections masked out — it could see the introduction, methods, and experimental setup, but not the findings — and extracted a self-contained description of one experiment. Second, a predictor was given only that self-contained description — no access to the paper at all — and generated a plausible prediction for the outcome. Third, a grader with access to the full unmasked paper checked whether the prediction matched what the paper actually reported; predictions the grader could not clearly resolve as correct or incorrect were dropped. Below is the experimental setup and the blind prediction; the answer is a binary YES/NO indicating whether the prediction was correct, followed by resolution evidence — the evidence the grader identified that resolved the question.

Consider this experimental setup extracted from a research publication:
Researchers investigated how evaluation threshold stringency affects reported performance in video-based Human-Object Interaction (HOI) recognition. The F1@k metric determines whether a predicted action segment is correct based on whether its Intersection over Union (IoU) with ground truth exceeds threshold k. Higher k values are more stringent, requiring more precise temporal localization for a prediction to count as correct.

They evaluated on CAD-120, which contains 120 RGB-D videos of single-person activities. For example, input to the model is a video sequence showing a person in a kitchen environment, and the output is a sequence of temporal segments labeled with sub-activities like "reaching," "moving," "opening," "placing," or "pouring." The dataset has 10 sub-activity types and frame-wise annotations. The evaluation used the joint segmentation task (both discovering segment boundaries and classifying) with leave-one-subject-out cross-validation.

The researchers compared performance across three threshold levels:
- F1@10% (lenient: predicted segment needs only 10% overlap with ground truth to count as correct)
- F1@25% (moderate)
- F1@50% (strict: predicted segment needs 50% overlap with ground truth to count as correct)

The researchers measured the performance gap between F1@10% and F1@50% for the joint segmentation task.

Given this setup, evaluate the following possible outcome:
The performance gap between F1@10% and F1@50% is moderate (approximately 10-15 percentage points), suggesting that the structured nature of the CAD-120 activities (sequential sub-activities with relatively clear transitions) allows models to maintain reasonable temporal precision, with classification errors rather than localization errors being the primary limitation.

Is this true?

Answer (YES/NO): YES